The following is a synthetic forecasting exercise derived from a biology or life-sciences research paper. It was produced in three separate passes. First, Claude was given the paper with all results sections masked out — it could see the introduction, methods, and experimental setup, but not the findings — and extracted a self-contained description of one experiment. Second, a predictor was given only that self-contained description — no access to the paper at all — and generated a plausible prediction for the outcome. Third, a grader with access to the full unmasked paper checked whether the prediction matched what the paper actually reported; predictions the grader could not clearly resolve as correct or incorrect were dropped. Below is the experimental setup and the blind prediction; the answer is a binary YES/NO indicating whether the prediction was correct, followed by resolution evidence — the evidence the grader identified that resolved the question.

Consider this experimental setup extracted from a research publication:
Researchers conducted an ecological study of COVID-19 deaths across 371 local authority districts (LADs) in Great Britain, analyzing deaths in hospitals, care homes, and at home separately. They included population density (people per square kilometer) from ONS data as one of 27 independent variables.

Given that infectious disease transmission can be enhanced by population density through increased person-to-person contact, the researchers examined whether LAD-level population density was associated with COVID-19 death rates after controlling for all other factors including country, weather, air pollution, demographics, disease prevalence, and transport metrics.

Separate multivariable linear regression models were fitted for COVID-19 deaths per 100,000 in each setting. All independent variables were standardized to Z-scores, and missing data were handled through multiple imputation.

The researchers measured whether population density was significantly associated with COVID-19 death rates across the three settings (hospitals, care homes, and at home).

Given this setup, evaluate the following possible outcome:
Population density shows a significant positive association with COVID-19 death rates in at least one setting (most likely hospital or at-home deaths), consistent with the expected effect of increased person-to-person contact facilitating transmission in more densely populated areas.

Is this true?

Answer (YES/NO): NO